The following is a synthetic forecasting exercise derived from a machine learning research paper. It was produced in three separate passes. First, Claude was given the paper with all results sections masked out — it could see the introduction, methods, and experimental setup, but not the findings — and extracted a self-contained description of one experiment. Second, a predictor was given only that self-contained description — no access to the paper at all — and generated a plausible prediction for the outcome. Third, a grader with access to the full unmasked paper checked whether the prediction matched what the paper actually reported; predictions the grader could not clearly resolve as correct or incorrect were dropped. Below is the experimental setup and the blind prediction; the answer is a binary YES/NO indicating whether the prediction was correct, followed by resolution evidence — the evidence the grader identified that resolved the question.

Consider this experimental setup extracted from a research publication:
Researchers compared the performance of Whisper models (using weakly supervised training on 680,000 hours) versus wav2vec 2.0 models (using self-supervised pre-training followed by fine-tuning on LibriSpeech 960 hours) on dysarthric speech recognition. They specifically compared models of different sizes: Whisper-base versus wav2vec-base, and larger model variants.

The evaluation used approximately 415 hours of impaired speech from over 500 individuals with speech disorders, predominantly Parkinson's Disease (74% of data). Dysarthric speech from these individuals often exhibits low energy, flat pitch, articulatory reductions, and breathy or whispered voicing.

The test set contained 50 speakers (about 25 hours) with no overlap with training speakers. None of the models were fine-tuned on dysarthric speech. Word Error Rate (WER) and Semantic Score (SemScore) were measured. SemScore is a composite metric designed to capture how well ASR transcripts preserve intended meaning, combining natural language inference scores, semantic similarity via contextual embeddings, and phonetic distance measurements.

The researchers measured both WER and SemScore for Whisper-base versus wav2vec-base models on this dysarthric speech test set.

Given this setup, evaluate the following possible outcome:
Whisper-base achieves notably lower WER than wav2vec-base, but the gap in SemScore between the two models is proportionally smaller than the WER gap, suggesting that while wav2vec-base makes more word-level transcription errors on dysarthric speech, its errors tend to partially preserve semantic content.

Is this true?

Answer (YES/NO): YES